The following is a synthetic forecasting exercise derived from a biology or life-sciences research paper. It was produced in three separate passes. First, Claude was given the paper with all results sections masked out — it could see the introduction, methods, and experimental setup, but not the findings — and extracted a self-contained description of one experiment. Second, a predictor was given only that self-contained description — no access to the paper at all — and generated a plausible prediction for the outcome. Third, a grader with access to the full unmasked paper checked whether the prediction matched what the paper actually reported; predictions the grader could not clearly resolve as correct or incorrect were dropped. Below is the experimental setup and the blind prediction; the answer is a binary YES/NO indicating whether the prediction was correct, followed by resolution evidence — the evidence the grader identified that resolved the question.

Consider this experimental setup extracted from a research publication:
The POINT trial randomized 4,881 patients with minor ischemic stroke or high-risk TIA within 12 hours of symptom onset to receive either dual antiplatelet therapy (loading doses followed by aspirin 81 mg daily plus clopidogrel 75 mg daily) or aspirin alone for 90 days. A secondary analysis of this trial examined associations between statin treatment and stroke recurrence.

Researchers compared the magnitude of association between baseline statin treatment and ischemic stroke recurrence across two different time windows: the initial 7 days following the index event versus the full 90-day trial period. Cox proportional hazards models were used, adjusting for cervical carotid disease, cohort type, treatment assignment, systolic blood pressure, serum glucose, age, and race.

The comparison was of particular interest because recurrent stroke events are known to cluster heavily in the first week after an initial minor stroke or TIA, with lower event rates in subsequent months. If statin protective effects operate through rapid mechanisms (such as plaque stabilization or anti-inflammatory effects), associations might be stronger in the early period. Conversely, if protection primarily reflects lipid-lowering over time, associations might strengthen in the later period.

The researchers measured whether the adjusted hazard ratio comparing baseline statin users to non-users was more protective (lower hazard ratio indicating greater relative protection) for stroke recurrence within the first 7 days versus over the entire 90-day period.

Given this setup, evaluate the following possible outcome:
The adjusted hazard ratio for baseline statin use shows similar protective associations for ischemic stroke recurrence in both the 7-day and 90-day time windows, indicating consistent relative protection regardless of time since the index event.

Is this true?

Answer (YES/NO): YES